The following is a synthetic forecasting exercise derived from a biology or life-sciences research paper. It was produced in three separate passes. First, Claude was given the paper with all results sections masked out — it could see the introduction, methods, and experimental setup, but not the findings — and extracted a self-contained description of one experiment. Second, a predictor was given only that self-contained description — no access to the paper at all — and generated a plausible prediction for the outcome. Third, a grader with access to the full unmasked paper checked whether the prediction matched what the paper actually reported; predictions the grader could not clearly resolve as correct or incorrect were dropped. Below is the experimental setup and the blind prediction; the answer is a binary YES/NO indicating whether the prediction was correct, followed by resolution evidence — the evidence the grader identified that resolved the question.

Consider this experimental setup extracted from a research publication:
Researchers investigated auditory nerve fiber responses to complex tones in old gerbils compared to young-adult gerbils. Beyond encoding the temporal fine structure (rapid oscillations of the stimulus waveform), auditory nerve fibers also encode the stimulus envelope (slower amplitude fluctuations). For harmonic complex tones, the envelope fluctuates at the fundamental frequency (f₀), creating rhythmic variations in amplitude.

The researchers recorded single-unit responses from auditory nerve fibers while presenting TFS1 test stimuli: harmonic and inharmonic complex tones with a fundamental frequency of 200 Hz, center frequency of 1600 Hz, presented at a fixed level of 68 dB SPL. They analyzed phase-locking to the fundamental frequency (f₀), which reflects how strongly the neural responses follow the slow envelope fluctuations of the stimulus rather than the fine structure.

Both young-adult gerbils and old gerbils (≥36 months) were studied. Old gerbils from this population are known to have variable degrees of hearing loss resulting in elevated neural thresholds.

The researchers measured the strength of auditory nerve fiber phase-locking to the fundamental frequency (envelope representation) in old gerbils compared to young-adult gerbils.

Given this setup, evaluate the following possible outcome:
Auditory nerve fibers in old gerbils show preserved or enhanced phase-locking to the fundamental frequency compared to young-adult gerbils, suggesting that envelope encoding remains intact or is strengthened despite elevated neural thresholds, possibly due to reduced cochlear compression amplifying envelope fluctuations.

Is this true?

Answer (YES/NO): YES